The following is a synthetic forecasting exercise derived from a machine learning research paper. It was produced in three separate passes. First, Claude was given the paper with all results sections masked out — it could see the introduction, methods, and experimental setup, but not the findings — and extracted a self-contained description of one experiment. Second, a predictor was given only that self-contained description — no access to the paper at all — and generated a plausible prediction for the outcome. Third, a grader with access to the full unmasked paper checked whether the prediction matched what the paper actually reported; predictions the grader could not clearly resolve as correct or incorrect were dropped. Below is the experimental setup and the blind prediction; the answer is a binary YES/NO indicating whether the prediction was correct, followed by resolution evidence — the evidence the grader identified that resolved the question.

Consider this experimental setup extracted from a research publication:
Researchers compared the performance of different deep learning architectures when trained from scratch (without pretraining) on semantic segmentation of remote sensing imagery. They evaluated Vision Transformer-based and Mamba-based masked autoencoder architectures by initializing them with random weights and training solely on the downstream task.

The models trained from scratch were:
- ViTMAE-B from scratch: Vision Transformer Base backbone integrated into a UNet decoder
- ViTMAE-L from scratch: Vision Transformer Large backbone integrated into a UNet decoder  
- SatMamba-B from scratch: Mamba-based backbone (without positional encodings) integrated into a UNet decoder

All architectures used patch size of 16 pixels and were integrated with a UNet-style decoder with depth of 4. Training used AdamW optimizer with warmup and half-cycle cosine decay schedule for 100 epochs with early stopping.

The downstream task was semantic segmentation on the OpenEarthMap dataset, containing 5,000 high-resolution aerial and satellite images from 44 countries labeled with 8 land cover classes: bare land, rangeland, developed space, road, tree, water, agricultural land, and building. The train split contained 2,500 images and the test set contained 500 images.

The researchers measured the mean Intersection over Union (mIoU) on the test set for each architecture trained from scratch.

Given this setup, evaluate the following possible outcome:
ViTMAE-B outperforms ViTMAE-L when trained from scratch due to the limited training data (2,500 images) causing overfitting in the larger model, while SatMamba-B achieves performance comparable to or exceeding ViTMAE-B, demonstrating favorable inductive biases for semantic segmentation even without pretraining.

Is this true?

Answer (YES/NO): NO